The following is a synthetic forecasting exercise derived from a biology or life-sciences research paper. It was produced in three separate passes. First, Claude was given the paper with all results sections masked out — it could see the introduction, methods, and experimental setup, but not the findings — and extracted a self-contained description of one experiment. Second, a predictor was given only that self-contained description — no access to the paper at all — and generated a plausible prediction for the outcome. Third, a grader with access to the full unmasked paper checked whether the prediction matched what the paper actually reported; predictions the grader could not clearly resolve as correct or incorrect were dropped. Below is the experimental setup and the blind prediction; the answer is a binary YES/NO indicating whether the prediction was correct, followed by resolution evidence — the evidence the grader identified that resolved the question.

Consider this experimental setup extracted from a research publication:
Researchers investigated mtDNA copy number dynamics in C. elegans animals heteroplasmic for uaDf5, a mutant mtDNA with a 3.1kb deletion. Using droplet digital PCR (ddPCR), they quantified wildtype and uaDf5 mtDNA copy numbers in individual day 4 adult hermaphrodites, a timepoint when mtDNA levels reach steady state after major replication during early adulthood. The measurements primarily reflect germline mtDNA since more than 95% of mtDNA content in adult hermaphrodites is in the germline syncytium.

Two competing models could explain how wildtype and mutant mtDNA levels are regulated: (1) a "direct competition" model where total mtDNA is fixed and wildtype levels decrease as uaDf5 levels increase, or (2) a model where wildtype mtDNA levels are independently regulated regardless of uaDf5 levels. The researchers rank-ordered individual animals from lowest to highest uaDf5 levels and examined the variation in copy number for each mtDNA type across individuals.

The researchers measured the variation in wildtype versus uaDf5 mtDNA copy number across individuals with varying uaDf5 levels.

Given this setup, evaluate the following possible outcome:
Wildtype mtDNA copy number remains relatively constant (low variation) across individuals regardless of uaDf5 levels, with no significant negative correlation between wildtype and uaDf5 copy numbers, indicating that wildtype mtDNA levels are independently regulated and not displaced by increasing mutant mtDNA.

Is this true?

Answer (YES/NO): YES